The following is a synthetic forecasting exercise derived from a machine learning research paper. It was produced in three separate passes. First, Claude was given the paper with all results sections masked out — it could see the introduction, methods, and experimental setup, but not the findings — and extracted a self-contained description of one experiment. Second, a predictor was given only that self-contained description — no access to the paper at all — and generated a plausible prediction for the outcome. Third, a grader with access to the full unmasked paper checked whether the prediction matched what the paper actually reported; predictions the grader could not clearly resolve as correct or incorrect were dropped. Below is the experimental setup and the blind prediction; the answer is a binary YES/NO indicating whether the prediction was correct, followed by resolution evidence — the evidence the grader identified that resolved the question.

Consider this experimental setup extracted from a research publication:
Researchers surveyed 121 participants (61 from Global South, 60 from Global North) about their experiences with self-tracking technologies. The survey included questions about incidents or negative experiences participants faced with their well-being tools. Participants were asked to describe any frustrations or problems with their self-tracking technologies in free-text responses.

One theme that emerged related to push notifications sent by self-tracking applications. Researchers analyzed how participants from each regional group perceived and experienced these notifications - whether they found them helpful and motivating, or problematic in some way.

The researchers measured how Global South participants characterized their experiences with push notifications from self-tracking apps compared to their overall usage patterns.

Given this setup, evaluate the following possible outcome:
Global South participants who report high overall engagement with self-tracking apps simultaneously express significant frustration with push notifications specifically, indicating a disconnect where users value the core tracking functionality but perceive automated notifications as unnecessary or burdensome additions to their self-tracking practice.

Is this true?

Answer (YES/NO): YES